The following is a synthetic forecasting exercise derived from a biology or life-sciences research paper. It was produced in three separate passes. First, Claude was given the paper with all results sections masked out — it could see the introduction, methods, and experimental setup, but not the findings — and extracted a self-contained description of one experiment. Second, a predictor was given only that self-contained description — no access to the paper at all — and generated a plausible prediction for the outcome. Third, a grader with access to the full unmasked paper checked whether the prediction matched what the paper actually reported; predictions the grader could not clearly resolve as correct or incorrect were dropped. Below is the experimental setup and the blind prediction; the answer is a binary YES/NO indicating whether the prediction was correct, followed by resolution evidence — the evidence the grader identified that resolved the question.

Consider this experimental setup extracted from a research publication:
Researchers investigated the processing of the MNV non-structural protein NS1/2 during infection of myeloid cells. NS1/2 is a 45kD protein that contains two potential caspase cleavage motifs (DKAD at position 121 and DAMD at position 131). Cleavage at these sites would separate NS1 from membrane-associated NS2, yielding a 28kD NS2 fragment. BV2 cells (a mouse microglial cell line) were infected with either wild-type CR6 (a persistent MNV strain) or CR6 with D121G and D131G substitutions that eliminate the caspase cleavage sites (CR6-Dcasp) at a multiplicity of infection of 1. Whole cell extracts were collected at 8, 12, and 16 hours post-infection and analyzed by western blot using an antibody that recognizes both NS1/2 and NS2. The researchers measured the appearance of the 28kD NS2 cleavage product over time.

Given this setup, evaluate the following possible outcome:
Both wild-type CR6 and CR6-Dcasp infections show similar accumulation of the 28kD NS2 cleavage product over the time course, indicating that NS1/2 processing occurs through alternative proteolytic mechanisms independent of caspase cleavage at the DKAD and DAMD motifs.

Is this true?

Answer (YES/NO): NO